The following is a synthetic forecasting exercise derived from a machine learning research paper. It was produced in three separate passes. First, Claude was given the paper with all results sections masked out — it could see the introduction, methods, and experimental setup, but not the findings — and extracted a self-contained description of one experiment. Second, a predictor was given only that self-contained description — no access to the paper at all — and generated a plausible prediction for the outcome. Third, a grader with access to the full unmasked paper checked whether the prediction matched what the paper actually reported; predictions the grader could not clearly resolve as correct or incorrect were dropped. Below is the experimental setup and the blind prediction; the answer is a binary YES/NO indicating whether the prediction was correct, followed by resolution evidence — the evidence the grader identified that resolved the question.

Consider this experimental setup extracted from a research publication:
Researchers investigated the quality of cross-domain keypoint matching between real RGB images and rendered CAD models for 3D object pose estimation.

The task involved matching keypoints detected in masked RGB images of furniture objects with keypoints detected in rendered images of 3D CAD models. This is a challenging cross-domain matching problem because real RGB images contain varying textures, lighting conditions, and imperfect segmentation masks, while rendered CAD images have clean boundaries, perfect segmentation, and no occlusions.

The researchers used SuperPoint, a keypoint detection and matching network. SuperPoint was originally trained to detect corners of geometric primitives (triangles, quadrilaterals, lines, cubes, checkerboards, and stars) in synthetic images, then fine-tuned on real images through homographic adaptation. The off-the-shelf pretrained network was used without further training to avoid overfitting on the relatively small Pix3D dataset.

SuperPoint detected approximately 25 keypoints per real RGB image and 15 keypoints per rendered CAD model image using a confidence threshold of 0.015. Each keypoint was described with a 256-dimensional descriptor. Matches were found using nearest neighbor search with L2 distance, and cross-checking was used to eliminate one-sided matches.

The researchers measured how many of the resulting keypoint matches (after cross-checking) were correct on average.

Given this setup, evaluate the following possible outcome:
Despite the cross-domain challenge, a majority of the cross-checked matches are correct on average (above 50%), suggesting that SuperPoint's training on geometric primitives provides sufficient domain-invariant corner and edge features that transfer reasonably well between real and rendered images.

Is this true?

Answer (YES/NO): NO